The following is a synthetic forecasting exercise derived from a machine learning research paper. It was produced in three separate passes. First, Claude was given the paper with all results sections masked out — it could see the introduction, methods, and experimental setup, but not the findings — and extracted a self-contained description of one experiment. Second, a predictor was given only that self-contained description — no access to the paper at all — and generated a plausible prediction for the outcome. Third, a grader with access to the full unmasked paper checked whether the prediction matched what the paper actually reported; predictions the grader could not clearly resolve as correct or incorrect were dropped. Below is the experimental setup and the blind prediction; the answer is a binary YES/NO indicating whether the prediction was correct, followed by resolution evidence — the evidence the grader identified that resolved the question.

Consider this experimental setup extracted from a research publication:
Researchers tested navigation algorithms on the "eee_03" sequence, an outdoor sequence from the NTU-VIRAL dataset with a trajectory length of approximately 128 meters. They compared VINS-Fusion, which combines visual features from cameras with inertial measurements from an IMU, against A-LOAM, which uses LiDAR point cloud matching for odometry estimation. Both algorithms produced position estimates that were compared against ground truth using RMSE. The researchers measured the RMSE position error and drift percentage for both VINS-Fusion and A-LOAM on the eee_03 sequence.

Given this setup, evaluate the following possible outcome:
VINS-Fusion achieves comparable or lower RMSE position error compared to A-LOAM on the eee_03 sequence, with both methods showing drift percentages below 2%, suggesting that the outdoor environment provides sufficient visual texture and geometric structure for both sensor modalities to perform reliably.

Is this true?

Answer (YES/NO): NO